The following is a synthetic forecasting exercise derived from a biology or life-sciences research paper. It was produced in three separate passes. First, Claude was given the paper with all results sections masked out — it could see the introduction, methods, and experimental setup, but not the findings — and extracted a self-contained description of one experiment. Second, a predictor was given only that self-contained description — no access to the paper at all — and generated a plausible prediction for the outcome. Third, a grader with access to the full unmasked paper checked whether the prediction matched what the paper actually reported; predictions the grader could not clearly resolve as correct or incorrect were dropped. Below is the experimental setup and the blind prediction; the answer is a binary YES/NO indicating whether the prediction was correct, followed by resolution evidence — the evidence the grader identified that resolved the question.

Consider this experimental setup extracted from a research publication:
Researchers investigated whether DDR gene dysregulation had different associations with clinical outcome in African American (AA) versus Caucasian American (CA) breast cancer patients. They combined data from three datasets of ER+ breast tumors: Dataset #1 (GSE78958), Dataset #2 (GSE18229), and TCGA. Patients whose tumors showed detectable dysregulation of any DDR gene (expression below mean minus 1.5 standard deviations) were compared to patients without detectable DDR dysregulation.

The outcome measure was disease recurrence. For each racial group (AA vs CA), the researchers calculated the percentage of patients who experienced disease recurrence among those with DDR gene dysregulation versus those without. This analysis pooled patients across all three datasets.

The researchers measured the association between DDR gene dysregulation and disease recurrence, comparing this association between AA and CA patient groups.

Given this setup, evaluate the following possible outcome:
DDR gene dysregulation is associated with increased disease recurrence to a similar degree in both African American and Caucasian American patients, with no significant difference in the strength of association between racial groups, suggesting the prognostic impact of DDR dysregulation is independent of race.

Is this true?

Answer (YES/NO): NO